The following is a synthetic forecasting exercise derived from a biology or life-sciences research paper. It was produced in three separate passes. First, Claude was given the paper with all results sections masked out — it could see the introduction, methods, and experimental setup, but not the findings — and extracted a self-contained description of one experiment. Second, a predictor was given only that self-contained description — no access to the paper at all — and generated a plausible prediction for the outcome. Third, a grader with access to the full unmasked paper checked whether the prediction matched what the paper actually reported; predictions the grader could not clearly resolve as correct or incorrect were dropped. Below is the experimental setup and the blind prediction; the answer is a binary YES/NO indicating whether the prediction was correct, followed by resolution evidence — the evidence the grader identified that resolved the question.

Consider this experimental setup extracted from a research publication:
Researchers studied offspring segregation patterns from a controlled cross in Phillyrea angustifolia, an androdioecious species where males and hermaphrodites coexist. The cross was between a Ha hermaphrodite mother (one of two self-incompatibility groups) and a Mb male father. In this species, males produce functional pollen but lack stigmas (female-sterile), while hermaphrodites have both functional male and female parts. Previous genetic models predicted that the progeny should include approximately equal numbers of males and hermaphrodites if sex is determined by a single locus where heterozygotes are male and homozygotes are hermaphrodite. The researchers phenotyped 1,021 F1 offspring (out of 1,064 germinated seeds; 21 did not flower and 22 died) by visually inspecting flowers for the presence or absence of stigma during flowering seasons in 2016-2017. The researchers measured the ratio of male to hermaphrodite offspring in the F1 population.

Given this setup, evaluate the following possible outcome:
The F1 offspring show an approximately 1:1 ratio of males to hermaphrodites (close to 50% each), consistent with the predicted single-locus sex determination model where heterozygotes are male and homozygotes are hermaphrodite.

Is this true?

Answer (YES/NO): NO